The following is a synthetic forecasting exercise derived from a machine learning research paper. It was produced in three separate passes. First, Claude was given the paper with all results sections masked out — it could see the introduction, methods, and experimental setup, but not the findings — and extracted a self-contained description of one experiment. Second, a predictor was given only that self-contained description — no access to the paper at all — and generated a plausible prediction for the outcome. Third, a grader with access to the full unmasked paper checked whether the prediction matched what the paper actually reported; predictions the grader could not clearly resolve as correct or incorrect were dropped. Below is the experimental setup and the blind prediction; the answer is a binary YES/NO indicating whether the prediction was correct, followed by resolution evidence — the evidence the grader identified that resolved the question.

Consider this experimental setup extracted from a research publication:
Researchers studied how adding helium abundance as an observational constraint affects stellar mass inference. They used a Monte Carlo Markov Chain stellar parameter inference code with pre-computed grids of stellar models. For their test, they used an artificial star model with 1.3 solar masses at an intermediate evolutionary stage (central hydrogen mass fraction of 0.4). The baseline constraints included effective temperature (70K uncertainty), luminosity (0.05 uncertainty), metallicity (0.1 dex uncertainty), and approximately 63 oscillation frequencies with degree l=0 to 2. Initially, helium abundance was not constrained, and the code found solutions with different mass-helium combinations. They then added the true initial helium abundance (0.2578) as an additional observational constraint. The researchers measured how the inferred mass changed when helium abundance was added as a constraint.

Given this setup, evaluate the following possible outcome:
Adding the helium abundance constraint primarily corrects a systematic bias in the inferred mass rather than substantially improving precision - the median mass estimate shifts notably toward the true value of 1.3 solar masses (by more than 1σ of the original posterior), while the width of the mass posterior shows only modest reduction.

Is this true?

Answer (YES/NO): NO